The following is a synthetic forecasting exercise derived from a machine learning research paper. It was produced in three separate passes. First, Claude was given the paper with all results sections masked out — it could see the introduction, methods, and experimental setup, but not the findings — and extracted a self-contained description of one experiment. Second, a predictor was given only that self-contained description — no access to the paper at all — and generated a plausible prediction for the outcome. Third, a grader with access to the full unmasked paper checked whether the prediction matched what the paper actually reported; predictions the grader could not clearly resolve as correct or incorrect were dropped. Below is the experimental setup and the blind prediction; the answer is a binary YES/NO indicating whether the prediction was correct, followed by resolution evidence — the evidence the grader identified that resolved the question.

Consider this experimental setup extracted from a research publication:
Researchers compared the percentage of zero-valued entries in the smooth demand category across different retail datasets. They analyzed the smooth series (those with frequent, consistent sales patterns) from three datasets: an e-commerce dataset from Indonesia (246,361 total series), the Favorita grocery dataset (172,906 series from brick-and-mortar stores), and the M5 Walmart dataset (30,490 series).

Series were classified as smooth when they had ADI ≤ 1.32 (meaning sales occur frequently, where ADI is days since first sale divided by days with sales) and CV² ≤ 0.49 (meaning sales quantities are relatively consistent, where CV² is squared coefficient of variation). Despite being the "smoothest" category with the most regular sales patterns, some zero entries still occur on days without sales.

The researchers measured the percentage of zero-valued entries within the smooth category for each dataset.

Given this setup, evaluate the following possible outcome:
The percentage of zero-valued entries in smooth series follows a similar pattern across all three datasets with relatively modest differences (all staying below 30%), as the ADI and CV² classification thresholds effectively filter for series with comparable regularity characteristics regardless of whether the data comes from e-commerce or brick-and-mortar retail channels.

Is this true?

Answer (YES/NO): NO